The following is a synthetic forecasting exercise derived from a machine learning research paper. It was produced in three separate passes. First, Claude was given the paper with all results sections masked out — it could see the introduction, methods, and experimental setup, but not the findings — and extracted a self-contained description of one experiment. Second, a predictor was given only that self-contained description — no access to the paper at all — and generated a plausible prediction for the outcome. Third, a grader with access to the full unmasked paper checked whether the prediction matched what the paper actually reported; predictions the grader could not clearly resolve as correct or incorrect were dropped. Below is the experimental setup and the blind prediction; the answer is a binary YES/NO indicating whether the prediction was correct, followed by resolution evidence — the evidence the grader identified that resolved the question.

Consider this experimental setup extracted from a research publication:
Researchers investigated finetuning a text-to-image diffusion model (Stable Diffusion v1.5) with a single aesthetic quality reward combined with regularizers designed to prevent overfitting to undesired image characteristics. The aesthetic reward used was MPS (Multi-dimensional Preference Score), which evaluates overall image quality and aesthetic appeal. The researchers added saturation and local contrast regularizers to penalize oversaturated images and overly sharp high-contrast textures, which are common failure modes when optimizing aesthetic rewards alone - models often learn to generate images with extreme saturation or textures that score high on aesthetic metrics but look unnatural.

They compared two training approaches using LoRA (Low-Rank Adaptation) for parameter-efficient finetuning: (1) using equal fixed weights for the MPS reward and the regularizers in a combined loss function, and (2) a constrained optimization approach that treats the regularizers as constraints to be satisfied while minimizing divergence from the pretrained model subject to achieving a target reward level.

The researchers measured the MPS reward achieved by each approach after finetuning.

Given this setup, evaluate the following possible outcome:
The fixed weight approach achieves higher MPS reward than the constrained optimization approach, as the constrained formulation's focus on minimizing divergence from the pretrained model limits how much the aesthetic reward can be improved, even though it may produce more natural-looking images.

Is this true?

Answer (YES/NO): NO